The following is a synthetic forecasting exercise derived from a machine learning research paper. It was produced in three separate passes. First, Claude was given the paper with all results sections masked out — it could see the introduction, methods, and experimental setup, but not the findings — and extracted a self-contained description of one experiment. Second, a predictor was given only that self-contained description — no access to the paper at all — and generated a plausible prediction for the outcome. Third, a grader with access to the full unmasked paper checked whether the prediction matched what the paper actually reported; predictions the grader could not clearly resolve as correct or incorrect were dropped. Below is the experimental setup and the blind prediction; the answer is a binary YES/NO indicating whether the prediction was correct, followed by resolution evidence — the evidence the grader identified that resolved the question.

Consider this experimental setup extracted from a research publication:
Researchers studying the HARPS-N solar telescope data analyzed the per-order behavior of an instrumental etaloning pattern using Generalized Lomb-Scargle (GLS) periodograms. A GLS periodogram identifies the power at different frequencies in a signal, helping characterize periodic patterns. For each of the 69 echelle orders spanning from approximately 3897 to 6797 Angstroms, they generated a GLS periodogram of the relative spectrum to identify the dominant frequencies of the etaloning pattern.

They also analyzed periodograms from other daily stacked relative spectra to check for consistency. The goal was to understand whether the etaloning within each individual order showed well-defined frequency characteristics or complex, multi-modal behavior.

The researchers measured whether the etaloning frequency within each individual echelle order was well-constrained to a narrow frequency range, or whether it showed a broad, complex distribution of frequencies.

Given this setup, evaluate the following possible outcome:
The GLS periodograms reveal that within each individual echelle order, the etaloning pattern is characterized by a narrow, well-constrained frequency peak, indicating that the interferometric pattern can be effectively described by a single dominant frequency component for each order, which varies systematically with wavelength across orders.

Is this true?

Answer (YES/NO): YES